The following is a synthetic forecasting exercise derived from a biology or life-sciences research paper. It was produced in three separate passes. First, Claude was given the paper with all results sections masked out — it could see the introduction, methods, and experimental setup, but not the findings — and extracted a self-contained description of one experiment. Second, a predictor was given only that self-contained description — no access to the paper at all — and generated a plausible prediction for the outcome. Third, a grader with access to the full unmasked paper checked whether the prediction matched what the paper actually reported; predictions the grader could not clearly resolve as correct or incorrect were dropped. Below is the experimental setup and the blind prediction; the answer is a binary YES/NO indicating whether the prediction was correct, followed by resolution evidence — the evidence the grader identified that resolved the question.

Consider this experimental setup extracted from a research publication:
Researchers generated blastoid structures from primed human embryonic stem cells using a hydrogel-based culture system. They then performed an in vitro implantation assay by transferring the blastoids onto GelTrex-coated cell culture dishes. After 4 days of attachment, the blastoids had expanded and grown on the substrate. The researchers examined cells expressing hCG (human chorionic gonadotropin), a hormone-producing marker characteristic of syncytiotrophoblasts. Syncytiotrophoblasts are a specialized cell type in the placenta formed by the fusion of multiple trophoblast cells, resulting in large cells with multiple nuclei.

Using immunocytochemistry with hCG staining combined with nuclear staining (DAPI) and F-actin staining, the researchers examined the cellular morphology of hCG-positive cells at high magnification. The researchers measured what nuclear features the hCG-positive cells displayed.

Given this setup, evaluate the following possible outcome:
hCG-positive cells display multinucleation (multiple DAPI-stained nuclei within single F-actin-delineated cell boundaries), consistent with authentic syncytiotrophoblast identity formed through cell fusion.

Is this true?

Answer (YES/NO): YES